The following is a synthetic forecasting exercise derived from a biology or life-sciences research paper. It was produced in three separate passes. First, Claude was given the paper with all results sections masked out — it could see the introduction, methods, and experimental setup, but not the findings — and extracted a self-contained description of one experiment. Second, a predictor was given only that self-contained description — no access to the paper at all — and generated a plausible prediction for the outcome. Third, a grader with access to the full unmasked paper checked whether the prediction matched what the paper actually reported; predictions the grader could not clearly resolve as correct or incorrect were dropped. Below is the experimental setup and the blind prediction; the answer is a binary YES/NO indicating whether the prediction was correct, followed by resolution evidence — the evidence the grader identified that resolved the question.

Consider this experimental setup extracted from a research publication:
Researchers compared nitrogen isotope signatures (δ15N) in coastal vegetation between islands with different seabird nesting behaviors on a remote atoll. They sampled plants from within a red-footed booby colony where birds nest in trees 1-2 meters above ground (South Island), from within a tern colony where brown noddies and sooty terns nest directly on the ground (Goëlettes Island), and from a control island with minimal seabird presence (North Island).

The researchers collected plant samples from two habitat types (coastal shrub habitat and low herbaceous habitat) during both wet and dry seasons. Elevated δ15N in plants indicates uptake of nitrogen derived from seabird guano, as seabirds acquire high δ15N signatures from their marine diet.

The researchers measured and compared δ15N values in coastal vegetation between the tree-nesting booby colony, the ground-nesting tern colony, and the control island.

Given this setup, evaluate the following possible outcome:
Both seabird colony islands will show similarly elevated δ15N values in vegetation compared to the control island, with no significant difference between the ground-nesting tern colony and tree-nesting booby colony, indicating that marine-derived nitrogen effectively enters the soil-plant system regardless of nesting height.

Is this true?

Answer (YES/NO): NO